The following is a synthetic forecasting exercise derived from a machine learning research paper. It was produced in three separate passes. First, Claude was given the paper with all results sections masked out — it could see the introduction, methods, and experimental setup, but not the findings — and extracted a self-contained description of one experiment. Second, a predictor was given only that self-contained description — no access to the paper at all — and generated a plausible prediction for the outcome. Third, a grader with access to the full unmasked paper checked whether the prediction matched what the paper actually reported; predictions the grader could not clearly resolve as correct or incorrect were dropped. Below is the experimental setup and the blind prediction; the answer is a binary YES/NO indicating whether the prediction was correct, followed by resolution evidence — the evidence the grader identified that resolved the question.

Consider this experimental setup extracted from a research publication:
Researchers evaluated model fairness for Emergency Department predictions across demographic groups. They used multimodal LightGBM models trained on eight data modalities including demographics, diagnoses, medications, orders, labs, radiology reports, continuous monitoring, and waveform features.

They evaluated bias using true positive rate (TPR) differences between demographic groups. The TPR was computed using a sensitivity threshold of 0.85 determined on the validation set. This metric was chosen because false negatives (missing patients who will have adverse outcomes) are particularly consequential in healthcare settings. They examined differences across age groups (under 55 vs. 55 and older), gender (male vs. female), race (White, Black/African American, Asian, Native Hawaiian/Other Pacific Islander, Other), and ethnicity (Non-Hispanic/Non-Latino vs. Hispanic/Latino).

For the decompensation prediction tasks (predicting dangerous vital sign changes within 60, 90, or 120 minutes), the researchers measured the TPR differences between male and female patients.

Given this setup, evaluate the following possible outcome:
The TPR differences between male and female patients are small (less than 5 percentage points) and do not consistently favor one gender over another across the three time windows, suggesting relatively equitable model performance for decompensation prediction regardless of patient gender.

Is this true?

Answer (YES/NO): NO